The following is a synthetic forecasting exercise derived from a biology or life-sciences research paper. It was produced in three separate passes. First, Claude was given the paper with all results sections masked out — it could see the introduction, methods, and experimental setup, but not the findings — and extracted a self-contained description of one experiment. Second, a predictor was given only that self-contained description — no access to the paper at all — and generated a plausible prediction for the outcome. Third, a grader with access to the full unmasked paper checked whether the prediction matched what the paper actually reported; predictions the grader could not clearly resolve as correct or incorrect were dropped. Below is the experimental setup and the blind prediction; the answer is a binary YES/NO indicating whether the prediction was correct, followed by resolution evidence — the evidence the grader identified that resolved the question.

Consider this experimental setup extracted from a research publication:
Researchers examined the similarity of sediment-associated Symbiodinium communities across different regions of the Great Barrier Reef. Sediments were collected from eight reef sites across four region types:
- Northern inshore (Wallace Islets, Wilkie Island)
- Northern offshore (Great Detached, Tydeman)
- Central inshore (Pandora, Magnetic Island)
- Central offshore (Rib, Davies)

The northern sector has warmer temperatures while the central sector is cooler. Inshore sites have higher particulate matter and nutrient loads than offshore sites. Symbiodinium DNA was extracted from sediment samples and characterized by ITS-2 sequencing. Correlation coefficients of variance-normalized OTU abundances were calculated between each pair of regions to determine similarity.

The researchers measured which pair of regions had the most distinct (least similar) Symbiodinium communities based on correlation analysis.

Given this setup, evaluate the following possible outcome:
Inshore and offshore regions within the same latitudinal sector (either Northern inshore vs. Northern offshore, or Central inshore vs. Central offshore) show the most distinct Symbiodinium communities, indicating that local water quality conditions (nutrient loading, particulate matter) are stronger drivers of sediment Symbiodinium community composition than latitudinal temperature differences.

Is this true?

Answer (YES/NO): NO